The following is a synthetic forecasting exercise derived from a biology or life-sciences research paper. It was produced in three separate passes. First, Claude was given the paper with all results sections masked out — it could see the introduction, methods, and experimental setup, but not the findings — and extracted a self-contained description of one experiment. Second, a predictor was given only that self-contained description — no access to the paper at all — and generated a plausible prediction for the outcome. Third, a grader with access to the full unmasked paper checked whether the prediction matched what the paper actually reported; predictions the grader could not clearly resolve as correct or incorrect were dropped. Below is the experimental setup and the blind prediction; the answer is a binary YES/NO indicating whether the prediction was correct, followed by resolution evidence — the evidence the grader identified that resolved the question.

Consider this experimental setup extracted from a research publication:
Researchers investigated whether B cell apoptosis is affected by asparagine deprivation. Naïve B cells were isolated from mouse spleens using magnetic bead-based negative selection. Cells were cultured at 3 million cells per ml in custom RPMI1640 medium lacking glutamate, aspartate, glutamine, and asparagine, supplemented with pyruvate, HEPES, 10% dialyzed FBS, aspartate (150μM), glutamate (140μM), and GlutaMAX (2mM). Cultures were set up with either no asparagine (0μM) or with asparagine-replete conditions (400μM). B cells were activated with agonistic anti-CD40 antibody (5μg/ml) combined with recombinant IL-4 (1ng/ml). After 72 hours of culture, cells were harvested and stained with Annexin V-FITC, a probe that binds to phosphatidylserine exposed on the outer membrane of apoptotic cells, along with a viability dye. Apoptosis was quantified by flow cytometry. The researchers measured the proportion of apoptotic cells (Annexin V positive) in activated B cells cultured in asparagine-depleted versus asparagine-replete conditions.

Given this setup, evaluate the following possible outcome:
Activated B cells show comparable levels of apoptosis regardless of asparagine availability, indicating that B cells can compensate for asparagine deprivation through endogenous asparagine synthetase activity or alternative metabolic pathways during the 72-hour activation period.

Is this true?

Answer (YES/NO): NO